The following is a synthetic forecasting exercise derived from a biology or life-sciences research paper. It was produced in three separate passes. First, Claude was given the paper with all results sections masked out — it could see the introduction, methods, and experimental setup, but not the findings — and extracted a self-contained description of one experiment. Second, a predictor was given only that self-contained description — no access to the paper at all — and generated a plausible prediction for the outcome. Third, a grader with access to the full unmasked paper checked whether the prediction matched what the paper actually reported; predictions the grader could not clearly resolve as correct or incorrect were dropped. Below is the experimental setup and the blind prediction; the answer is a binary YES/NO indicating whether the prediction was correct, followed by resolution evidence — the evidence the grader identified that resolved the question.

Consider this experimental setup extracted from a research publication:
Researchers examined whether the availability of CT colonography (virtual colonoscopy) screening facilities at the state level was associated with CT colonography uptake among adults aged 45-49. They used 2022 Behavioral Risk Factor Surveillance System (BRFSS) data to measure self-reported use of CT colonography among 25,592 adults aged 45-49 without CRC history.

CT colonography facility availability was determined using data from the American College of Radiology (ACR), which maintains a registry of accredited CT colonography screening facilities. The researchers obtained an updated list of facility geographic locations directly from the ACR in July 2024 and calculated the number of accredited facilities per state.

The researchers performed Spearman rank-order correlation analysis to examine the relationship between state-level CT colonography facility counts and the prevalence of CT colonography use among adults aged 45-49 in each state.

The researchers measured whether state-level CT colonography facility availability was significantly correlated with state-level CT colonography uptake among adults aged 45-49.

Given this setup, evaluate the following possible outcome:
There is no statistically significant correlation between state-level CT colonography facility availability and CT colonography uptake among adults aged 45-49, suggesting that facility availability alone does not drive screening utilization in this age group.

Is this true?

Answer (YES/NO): YES